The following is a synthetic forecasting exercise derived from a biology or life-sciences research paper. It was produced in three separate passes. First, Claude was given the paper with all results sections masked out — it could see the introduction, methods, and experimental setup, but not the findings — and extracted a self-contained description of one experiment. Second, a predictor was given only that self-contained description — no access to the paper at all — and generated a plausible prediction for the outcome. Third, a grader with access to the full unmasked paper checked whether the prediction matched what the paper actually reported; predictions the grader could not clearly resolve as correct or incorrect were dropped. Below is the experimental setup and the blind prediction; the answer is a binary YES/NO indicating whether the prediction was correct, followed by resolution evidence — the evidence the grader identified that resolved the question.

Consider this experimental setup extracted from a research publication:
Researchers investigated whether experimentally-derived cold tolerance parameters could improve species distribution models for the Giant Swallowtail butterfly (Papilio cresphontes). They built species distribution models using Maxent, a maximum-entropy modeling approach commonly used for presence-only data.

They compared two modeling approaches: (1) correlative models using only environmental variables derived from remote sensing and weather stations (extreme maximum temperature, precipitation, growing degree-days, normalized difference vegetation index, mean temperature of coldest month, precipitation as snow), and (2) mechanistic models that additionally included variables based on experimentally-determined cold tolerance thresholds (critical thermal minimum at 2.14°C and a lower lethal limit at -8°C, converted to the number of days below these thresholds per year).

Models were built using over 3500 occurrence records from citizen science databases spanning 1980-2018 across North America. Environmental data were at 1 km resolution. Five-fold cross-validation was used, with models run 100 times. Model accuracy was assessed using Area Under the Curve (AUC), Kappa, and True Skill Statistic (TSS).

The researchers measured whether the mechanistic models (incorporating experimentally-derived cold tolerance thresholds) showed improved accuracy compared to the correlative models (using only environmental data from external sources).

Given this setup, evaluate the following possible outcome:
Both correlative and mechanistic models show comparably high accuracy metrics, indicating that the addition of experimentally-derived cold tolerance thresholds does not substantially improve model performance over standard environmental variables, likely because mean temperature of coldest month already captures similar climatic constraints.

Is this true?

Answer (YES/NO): NO